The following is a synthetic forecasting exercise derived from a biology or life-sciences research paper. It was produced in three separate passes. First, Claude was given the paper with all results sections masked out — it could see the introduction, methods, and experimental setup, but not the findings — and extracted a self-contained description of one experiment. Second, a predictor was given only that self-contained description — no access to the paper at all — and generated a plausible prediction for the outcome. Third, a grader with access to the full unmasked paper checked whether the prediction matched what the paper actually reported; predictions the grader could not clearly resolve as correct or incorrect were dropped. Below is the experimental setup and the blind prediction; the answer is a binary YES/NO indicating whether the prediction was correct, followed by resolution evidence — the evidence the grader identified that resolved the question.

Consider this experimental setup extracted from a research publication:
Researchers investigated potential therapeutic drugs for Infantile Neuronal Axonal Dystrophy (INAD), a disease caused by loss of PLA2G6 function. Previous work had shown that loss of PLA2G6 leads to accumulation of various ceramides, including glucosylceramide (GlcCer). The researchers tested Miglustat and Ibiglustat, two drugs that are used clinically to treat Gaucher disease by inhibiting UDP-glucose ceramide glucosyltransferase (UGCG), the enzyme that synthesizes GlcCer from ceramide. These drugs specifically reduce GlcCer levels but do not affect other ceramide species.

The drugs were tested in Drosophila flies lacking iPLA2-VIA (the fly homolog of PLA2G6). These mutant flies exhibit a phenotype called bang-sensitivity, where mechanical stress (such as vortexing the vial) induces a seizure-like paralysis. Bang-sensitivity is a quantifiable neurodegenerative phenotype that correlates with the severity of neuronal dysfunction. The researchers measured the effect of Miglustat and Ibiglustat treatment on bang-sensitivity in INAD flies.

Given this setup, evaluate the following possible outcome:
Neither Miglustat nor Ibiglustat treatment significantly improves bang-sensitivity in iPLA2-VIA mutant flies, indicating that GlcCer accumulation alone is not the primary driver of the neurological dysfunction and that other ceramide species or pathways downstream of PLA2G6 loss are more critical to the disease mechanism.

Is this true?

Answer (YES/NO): YES